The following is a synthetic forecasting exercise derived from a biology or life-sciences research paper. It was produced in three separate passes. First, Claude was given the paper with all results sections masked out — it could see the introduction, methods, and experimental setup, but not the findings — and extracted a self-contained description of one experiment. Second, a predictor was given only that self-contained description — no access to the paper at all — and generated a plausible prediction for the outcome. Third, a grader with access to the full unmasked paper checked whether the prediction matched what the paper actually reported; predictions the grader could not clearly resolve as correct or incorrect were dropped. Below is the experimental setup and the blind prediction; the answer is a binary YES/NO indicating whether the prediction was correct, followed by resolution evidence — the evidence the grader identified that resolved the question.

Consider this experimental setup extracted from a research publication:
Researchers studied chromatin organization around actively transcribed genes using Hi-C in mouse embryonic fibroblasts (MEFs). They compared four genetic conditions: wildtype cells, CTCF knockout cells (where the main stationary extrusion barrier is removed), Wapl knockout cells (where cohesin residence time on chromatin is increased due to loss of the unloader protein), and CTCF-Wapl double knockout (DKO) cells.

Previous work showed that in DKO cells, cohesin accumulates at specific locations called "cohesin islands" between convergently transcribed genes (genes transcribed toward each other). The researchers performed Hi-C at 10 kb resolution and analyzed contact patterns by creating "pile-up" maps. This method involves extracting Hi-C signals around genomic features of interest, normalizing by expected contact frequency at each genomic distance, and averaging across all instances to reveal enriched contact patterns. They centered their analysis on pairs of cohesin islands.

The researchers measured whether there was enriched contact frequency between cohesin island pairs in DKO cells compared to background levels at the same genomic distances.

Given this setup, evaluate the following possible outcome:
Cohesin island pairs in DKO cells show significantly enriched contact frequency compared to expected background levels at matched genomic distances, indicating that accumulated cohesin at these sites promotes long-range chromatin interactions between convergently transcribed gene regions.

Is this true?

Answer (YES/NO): YES